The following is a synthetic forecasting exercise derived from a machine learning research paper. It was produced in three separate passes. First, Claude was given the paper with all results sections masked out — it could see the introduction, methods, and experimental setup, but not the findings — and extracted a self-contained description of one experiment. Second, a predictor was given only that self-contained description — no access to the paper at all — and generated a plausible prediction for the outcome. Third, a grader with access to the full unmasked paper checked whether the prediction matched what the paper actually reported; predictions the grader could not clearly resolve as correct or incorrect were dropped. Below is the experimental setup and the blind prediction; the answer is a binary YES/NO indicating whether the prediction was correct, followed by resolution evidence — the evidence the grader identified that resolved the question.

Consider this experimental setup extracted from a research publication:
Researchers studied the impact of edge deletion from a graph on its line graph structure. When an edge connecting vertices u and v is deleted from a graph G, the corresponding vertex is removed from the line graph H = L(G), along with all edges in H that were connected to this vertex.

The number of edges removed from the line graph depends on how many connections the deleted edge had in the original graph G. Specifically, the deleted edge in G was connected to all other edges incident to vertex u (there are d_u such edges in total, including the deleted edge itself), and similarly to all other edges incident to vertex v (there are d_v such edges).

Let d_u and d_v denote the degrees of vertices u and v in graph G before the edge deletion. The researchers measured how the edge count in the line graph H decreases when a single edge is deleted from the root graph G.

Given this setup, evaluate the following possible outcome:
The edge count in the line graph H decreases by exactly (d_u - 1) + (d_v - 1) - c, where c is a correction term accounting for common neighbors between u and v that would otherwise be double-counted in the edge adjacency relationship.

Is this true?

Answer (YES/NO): NO